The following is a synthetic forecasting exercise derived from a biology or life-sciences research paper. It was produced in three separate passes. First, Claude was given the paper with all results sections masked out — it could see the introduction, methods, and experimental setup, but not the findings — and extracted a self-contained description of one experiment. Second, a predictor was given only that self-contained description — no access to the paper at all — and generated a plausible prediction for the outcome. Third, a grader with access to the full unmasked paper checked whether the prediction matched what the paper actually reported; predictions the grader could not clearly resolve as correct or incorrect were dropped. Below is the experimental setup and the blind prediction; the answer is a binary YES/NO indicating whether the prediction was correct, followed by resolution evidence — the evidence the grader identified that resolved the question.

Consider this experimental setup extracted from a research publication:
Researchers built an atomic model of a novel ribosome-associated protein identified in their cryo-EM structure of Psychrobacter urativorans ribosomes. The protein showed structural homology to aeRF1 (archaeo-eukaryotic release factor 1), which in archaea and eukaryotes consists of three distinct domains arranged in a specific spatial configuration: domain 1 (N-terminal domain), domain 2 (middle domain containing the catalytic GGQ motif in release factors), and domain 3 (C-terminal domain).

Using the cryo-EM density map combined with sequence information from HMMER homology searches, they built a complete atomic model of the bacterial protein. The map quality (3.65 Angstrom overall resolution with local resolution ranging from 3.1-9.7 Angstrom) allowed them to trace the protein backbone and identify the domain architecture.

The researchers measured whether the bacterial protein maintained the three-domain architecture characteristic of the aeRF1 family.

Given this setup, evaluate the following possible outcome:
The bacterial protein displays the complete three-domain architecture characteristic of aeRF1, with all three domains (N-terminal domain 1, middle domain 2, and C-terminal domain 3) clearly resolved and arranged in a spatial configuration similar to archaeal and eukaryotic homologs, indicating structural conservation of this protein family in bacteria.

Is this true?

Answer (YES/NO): YES